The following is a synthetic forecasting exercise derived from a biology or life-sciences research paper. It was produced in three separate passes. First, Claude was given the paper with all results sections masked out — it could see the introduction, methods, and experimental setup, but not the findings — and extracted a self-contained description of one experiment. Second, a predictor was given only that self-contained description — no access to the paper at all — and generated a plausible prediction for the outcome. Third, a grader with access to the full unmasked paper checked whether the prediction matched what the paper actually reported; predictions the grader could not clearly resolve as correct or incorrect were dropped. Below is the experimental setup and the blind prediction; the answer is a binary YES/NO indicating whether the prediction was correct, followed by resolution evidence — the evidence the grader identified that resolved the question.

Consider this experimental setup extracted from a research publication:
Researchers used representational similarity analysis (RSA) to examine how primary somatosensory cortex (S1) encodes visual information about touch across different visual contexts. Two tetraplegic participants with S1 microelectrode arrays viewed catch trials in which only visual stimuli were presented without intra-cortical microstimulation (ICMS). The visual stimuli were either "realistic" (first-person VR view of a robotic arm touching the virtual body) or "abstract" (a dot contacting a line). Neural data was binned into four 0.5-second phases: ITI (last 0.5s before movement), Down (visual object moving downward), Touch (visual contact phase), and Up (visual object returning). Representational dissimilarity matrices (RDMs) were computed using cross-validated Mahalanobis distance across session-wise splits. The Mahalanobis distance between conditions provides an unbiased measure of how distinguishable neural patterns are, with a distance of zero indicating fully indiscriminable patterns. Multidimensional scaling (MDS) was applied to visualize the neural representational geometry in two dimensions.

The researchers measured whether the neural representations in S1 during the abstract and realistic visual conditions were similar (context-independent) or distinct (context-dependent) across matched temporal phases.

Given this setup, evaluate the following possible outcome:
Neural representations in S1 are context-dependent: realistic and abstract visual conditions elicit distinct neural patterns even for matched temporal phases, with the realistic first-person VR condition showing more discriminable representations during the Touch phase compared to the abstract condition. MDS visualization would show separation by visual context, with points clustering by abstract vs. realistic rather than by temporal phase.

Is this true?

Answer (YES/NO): NO